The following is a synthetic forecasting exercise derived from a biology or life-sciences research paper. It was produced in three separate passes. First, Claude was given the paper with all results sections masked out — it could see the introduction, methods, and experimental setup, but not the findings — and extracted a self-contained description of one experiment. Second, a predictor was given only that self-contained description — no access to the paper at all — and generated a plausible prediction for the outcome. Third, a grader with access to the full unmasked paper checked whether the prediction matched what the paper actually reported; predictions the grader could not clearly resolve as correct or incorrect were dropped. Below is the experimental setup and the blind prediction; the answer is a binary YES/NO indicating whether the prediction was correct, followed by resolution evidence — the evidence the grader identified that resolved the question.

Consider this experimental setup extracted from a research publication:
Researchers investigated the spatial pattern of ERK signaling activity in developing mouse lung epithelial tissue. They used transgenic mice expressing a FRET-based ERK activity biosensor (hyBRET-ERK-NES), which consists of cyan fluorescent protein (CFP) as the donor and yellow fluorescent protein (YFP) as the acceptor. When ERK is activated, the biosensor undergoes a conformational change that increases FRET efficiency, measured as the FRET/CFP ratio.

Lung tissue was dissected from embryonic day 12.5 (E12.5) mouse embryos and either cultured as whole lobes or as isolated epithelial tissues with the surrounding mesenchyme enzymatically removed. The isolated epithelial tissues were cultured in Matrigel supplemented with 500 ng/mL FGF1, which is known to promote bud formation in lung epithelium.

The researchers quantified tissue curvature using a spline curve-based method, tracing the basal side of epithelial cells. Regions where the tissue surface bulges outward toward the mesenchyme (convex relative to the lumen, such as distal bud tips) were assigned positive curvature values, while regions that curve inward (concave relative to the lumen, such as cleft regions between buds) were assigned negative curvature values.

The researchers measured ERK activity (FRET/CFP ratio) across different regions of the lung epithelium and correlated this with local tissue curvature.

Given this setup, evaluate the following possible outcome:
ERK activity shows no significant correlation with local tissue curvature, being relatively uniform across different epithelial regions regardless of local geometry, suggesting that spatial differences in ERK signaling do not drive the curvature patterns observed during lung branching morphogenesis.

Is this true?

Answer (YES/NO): NO